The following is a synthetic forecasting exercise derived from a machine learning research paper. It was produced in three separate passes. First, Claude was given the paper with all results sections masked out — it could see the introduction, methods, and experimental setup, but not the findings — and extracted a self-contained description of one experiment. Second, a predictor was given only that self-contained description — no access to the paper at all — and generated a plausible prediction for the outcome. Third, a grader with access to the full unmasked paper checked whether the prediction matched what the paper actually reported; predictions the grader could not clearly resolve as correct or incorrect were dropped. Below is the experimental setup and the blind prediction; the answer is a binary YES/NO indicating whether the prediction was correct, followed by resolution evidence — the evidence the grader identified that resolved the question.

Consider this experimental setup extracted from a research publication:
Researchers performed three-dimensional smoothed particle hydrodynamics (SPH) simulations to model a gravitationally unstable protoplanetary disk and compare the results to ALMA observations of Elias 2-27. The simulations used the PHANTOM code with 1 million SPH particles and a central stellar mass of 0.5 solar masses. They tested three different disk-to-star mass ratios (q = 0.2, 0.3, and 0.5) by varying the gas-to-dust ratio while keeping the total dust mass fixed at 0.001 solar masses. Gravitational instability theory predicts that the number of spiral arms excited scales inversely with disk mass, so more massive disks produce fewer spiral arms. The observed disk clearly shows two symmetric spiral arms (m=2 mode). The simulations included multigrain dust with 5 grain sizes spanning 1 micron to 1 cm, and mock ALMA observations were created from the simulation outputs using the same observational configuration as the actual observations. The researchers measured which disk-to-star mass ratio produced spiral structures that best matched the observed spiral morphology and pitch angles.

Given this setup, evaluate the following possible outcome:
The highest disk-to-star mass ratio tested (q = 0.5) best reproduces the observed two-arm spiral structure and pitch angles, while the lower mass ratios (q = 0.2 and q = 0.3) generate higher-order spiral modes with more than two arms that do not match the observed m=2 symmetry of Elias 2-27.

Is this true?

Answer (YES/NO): NO